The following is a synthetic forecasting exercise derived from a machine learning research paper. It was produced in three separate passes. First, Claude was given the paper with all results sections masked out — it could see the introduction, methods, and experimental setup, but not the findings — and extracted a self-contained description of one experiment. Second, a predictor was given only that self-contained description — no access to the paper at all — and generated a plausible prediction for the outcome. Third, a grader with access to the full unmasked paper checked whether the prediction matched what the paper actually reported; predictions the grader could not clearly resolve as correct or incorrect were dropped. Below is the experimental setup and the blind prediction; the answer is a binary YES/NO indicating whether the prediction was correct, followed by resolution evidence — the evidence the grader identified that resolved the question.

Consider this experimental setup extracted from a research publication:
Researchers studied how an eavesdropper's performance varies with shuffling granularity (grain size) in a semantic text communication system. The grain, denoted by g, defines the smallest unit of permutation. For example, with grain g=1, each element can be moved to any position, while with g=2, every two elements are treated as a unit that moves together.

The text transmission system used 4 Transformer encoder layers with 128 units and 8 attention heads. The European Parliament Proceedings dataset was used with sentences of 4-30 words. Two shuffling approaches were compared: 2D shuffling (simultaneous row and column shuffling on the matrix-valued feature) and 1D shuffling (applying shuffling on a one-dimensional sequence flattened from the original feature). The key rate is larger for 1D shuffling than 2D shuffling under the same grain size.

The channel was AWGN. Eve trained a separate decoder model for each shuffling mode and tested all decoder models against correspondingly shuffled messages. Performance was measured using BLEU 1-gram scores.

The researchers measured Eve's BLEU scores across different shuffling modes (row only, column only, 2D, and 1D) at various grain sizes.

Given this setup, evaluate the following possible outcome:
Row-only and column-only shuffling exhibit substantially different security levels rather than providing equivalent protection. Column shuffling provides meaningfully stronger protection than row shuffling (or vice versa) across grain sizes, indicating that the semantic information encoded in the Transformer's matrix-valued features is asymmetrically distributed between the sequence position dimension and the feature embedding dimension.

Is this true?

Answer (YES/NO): YES